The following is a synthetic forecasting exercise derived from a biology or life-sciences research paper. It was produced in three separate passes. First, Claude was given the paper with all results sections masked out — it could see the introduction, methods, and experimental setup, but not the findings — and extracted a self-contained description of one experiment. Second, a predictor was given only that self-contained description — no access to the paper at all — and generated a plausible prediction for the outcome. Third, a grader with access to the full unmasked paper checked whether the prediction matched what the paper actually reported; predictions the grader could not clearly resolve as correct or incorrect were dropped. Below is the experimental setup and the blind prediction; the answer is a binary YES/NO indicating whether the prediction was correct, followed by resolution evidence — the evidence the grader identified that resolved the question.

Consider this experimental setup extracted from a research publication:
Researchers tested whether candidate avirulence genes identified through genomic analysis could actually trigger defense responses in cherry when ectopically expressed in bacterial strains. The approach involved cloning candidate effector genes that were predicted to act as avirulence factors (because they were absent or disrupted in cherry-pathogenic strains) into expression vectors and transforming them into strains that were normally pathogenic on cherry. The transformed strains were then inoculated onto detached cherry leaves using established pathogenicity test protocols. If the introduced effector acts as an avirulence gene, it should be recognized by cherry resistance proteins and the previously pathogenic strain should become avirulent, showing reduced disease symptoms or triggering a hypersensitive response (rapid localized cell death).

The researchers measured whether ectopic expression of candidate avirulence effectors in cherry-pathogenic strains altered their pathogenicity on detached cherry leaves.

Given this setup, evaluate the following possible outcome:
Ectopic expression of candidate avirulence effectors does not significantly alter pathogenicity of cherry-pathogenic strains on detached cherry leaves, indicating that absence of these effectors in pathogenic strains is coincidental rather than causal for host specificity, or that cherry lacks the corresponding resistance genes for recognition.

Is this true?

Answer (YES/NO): NO